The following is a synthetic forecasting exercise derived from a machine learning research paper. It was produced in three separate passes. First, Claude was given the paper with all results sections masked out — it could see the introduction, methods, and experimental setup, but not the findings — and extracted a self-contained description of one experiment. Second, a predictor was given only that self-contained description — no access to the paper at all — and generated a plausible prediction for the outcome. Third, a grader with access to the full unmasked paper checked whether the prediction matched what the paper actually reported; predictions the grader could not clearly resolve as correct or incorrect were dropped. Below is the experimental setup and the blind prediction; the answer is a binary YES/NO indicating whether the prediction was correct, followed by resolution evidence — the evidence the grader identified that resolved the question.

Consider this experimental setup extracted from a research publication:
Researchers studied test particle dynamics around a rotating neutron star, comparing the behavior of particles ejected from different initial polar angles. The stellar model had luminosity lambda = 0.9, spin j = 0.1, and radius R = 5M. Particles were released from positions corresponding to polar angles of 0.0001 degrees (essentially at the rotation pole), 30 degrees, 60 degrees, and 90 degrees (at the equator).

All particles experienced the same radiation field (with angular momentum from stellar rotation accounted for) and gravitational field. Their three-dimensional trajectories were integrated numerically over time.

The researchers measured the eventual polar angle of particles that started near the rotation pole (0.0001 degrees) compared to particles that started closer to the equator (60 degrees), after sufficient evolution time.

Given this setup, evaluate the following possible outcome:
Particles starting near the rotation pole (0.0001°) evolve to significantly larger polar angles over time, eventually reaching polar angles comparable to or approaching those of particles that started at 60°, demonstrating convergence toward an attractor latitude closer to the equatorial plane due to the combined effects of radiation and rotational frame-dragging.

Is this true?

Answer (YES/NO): YES